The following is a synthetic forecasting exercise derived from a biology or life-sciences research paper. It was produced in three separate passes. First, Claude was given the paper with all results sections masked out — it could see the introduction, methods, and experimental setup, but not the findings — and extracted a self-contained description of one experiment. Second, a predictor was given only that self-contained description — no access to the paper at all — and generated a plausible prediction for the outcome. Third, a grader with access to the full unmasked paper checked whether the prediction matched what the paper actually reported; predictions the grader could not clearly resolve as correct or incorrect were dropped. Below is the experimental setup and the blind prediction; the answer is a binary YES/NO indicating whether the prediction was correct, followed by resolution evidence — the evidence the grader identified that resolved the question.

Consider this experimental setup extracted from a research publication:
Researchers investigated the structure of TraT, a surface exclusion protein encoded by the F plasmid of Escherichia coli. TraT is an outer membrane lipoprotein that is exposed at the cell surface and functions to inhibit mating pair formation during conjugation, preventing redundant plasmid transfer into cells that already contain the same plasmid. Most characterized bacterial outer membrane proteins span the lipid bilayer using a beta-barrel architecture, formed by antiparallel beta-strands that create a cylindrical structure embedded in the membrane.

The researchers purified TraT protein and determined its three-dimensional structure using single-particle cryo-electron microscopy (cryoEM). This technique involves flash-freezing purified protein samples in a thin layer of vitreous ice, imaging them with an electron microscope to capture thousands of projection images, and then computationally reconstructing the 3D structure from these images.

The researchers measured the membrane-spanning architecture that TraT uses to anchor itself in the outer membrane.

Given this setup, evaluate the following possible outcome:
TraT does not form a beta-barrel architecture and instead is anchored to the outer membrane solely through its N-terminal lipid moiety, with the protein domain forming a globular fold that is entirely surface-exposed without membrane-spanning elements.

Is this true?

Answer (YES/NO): NO